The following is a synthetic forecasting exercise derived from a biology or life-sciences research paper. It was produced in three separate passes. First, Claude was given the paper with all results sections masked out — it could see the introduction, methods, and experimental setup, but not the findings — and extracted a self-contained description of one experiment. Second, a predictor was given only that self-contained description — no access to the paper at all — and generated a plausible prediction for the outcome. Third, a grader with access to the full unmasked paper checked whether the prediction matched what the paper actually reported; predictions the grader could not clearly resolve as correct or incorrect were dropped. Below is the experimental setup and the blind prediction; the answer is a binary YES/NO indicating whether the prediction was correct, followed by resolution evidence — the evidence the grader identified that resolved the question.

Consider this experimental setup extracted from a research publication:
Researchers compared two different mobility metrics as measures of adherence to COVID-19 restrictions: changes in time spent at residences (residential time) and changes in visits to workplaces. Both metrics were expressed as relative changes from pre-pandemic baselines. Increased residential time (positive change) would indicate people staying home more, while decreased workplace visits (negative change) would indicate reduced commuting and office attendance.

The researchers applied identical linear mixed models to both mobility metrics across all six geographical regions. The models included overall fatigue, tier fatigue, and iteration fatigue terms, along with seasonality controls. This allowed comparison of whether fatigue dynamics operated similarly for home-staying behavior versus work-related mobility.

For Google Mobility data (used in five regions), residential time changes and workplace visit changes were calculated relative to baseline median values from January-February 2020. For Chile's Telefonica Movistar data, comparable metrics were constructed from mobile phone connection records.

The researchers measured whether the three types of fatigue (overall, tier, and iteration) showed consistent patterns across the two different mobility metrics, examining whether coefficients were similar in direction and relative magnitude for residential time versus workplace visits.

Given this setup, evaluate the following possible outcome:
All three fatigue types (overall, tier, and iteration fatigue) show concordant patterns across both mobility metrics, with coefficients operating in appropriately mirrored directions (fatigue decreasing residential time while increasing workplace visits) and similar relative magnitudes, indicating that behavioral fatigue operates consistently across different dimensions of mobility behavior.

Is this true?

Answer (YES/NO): NO